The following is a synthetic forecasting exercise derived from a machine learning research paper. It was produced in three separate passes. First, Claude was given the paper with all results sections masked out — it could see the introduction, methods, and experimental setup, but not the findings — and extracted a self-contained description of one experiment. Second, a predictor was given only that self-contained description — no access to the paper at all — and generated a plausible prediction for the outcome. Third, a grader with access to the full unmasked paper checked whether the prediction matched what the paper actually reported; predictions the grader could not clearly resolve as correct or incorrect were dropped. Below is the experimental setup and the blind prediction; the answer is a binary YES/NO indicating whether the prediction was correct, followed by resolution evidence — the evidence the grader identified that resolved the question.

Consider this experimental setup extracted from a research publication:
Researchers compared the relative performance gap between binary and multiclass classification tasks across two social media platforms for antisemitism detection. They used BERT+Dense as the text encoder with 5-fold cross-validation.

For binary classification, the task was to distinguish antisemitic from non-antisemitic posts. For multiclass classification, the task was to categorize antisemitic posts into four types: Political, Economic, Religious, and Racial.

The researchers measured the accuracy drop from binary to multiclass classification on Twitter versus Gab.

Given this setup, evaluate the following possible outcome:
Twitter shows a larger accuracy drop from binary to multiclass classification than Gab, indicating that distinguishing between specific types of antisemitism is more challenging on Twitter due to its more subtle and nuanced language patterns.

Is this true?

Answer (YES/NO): NO